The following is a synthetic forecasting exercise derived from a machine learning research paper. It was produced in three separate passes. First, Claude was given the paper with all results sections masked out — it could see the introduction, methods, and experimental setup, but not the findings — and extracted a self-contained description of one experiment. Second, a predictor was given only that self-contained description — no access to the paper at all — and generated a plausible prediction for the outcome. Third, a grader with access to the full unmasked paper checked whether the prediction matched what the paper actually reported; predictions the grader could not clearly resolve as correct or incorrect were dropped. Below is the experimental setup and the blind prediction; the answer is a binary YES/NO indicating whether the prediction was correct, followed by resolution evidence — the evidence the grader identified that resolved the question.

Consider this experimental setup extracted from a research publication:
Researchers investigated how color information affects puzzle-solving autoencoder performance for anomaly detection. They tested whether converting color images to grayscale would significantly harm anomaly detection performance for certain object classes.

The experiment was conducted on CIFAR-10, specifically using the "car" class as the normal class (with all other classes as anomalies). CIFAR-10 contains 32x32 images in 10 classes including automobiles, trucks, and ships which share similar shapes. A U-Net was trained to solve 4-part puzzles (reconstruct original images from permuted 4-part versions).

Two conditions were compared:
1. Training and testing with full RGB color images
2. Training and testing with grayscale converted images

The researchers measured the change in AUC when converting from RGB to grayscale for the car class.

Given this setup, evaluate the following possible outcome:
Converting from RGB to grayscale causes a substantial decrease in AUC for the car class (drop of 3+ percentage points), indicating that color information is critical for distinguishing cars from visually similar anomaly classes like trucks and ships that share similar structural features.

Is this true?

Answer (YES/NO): NO